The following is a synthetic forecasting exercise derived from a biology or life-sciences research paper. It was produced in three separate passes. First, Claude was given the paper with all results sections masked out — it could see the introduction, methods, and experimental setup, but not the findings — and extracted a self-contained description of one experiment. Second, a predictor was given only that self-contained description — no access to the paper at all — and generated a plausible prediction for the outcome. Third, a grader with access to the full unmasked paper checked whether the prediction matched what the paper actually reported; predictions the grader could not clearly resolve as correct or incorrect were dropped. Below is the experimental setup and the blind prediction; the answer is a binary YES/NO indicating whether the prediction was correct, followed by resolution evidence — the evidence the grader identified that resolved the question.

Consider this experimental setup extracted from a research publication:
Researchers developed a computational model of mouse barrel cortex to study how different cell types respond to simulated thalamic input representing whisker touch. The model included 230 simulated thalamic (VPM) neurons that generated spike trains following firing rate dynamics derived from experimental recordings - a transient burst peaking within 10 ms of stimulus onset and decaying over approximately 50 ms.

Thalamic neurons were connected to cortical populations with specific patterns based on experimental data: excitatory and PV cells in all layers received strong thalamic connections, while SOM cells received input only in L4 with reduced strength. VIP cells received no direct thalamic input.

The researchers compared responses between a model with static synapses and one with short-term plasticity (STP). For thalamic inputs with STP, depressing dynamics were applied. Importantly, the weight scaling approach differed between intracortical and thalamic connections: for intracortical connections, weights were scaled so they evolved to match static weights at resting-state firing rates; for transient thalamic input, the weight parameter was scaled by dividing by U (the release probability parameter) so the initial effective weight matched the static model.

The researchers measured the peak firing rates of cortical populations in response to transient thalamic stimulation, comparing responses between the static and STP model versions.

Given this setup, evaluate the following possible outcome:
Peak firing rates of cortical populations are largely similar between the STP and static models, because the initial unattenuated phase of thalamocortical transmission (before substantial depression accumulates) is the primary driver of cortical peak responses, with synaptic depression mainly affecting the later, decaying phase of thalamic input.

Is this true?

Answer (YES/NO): NO